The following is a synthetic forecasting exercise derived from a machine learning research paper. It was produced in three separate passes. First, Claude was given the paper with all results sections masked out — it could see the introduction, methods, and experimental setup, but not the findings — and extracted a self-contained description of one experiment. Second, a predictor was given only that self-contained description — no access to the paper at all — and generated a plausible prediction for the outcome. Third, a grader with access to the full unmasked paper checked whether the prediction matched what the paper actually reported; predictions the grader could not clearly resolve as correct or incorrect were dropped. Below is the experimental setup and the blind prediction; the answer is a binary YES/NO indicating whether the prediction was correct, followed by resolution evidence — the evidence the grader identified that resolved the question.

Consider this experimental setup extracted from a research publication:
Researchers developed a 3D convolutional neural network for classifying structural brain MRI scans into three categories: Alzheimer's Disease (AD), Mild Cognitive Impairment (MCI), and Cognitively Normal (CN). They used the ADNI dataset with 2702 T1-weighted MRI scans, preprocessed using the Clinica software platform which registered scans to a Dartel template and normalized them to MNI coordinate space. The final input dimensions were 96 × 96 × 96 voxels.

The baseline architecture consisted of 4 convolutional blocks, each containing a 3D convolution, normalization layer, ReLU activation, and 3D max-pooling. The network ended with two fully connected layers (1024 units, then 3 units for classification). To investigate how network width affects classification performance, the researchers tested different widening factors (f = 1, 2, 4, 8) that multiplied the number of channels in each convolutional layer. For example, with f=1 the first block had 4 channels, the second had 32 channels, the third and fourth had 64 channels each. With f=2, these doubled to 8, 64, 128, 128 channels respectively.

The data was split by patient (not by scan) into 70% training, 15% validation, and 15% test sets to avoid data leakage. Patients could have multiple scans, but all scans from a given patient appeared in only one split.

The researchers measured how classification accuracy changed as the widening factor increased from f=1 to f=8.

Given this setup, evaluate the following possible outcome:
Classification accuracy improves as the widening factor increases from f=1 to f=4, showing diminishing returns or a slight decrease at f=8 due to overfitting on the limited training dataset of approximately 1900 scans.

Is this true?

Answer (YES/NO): NO